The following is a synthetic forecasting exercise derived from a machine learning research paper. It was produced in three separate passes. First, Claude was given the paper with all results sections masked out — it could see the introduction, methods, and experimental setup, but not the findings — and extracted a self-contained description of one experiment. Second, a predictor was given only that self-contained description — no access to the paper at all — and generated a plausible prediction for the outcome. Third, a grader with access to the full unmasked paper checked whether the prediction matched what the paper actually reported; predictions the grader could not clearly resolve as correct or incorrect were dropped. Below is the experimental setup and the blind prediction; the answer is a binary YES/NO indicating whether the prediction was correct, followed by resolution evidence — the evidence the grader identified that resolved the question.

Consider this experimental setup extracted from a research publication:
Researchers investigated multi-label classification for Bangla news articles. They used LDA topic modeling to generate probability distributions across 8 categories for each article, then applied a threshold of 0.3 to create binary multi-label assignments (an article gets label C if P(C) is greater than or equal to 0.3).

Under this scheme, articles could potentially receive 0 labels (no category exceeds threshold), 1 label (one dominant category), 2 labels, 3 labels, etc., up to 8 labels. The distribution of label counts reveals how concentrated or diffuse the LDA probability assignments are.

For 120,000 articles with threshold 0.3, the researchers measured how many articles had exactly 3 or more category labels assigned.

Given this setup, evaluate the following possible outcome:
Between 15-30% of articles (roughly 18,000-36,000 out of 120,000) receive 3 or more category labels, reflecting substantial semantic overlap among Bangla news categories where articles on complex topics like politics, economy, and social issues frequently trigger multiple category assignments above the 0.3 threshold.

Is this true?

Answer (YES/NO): NO